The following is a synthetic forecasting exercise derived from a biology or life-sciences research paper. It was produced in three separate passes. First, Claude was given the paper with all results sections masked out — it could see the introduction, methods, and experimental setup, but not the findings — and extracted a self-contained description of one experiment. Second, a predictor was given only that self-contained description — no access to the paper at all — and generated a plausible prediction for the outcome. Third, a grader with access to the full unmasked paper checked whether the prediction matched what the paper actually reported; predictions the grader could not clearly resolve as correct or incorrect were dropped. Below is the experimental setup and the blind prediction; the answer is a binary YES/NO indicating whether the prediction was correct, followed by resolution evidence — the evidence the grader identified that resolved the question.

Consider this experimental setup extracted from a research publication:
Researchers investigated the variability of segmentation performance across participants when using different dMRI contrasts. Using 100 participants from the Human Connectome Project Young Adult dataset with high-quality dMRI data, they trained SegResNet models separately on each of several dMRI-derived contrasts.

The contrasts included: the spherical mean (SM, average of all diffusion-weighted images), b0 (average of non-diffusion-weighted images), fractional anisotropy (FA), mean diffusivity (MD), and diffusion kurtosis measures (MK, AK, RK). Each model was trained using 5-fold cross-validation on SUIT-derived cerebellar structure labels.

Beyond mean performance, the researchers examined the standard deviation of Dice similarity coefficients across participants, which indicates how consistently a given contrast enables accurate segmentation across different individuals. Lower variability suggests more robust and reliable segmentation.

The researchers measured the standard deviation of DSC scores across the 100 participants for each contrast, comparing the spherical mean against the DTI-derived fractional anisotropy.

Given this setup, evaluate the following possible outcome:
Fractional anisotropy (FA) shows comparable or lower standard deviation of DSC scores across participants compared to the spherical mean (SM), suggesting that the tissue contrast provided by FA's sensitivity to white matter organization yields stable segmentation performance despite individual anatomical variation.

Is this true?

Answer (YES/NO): NO